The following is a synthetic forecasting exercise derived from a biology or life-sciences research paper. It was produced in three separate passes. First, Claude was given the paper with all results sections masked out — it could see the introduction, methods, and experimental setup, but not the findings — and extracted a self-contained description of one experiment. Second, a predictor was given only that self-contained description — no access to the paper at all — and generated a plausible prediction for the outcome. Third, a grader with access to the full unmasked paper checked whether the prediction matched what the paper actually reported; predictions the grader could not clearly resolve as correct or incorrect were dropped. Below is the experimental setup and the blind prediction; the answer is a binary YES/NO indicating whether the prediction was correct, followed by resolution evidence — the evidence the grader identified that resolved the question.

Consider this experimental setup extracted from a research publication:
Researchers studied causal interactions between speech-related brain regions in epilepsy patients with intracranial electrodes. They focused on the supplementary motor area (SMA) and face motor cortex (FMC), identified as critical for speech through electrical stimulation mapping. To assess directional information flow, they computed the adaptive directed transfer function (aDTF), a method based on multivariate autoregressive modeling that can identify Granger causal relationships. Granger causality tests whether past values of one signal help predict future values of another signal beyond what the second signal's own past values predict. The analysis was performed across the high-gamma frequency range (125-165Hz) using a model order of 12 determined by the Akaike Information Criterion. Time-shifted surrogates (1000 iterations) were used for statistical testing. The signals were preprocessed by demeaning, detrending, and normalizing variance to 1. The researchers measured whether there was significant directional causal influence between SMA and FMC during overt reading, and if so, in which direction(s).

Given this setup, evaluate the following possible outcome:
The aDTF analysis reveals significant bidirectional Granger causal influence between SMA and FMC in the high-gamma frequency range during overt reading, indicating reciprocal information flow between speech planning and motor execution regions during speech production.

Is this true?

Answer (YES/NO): YES